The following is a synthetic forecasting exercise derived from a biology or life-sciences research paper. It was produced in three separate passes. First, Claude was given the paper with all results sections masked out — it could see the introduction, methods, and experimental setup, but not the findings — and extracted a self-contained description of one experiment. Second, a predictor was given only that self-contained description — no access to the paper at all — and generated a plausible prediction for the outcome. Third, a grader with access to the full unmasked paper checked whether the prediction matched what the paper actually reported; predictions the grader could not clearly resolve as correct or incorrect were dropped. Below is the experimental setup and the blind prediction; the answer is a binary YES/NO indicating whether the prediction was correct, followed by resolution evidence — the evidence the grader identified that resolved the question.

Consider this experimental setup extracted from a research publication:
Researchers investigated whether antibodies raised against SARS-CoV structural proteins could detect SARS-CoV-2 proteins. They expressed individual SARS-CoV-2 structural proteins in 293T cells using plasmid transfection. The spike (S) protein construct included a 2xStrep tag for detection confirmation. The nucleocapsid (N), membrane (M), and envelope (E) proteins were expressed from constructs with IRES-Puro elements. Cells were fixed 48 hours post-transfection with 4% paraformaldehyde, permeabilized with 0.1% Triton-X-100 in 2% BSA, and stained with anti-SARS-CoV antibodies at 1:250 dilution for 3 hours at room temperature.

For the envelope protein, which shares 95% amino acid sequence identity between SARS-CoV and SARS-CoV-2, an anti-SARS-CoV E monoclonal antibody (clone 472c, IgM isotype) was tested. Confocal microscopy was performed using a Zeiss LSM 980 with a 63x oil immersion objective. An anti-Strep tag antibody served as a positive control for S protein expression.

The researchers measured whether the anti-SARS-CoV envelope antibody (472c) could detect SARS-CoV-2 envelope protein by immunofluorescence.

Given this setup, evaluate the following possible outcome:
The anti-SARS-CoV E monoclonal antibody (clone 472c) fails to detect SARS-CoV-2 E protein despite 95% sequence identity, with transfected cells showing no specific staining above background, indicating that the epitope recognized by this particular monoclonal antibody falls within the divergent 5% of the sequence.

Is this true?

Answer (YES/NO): NO